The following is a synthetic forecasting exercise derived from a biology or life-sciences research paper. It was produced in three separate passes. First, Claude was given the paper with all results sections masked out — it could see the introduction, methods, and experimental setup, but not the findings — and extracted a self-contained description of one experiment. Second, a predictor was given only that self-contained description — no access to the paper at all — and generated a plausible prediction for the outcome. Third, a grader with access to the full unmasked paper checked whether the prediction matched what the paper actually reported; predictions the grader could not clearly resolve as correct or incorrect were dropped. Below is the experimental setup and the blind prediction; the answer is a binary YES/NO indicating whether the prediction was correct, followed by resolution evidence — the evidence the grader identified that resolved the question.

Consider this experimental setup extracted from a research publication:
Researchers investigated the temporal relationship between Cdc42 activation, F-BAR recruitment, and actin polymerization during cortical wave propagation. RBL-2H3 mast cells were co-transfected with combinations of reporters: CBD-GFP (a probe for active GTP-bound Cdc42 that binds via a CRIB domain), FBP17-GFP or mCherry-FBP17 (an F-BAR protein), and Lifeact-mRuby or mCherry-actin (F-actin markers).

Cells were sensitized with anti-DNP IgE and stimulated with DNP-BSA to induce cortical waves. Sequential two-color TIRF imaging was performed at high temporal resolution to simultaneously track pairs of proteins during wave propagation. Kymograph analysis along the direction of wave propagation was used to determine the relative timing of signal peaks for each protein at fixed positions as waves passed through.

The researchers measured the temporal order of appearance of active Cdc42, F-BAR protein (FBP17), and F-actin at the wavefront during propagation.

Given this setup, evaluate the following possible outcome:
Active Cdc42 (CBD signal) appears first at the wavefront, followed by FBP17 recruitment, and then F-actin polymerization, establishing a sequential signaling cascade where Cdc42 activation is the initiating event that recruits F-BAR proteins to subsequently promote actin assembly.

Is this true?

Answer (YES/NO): NO